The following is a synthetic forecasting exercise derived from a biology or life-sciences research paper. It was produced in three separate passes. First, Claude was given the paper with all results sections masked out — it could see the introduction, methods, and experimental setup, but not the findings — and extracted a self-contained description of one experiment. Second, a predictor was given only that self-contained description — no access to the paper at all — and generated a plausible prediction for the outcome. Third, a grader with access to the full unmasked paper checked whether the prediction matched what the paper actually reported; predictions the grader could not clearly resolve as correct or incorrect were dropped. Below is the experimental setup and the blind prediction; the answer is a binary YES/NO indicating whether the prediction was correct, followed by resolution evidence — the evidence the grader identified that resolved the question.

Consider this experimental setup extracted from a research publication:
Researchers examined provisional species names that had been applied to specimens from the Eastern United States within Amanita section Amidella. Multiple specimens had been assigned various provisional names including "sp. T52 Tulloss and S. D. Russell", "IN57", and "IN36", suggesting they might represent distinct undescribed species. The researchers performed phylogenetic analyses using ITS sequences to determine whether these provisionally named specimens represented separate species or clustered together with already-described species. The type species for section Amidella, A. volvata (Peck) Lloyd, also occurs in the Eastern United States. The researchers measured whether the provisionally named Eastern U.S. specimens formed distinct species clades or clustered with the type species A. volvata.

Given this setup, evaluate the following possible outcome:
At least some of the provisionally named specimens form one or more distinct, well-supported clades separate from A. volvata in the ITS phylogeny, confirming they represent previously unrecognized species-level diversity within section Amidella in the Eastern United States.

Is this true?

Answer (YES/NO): NO